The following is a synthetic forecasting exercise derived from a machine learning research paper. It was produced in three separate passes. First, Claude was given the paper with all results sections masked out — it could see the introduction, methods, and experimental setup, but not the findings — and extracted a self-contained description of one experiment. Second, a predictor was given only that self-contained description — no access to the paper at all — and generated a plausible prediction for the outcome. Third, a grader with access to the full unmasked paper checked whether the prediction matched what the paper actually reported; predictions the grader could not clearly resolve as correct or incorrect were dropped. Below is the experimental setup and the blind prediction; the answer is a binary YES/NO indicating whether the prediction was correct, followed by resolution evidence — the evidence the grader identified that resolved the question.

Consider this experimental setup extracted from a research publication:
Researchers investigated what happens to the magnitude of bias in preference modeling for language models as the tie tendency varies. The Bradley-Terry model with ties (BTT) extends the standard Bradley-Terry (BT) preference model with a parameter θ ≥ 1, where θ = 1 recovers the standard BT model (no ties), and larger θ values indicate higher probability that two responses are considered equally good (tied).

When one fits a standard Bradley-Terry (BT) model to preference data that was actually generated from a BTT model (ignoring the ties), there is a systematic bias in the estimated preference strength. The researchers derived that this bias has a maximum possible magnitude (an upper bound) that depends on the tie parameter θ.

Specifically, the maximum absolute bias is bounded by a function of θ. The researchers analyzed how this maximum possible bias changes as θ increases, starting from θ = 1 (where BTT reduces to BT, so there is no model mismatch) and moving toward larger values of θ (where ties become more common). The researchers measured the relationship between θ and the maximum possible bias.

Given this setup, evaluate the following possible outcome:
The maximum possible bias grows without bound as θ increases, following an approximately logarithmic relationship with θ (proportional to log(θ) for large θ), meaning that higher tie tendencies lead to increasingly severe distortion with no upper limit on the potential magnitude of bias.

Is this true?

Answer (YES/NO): YES